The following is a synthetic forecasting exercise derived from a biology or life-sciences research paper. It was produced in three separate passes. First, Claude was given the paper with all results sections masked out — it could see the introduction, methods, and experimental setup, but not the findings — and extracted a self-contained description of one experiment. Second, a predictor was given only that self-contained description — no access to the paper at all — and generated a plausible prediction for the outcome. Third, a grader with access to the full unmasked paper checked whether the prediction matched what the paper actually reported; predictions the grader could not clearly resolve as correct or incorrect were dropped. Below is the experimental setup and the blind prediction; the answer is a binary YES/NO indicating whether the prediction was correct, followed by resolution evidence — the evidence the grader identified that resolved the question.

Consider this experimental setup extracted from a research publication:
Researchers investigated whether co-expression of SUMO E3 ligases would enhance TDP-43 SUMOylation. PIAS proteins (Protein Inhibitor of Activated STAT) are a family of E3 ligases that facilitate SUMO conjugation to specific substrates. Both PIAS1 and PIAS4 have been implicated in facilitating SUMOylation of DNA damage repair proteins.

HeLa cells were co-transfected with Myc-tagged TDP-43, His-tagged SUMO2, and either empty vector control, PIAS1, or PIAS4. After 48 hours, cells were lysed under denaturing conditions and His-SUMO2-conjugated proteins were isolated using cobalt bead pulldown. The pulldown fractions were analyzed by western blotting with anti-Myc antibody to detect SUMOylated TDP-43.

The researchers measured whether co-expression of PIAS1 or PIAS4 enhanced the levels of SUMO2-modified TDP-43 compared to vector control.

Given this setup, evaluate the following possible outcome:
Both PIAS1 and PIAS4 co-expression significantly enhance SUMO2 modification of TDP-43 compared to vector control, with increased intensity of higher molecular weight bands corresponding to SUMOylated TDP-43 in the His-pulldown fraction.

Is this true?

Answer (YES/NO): YES